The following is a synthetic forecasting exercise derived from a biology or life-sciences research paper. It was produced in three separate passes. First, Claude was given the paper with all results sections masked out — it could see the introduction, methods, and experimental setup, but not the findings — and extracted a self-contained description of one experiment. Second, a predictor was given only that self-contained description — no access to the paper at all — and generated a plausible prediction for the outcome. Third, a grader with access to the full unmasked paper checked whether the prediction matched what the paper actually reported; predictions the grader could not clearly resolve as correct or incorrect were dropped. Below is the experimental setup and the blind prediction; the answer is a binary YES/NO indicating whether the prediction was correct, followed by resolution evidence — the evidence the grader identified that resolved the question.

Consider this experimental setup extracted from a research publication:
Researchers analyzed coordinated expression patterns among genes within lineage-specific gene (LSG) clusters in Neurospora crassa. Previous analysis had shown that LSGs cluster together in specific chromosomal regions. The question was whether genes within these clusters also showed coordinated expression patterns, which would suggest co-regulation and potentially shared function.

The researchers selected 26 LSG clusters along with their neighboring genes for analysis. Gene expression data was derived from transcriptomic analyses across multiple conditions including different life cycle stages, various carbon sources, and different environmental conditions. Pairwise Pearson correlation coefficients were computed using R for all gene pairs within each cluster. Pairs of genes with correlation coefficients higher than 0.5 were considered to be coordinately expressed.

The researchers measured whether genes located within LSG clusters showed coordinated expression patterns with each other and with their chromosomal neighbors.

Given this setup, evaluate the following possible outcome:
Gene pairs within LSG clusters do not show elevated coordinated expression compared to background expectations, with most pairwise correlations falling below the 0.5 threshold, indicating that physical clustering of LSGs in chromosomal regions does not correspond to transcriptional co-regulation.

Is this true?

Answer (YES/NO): NO